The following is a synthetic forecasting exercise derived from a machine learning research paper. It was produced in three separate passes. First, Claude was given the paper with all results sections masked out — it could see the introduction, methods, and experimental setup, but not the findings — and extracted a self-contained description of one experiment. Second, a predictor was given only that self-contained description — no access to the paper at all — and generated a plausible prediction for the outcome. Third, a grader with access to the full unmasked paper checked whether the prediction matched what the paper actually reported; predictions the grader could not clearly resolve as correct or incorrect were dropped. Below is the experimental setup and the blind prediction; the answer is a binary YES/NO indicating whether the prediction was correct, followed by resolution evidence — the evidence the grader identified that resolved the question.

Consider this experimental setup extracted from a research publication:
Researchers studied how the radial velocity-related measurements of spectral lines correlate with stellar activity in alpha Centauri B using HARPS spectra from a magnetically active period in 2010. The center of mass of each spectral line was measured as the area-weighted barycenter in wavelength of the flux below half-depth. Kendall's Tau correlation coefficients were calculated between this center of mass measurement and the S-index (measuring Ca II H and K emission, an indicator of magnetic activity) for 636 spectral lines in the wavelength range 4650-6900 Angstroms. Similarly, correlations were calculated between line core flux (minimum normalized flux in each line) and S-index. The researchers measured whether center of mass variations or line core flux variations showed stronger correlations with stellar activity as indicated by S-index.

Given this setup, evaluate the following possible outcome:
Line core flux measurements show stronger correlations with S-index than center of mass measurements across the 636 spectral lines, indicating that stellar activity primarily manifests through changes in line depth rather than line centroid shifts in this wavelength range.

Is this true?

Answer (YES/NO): YES